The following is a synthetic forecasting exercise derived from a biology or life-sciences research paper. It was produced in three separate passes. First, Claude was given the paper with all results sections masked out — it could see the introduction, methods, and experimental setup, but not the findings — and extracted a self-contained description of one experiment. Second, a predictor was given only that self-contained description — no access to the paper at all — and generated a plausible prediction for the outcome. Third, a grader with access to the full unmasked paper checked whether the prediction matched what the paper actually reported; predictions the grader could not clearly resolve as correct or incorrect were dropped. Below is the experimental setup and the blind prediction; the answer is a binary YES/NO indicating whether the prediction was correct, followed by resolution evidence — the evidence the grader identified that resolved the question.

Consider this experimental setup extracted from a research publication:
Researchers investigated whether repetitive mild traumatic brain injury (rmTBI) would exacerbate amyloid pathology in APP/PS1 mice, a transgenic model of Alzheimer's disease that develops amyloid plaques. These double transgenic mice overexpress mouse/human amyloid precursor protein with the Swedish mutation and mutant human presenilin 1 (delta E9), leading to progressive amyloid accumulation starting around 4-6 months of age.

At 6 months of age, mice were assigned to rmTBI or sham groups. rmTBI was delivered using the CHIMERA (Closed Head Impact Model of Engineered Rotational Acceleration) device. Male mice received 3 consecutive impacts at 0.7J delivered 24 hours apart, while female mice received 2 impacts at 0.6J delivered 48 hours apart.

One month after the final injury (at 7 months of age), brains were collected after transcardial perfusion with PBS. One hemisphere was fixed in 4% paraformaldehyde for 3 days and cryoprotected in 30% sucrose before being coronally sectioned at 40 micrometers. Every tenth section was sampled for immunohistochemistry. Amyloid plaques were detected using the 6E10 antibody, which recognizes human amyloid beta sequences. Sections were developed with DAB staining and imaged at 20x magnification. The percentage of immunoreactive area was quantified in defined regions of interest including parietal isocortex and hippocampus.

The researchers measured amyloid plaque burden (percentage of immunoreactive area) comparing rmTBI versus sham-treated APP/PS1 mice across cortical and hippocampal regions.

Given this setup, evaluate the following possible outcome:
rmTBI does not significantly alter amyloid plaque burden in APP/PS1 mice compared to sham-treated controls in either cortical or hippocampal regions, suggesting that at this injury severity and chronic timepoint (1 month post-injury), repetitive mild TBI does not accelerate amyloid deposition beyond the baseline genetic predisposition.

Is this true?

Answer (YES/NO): YES